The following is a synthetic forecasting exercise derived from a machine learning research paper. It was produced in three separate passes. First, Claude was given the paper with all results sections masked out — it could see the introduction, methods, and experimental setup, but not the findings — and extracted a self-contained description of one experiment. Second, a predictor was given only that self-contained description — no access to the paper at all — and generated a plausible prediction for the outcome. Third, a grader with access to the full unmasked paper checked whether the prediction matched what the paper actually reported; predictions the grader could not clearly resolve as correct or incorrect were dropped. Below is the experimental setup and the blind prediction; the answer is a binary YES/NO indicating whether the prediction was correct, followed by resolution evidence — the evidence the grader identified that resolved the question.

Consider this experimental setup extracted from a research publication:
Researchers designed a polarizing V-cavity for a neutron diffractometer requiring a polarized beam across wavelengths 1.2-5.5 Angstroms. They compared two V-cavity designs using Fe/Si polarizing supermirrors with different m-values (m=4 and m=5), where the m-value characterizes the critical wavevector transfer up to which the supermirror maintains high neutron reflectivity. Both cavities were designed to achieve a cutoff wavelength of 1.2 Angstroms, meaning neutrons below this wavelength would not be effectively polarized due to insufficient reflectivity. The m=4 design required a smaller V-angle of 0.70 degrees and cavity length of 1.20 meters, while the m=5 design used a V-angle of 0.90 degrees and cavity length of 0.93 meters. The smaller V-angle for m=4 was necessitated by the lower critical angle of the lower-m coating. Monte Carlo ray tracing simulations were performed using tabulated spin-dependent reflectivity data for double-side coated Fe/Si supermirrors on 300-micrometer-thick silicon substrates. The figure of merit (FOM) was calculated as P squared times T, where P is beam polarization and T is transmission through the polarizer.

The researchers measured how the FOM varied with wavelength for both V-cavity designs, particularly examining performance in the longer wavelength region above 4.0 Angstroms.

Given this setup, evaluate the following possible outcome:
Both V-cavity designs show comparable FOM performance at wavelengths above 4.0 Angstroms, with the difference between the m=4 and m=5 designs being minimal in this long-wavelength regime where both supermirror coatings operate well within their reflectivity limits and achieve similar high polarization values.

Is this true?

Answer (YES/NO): NO